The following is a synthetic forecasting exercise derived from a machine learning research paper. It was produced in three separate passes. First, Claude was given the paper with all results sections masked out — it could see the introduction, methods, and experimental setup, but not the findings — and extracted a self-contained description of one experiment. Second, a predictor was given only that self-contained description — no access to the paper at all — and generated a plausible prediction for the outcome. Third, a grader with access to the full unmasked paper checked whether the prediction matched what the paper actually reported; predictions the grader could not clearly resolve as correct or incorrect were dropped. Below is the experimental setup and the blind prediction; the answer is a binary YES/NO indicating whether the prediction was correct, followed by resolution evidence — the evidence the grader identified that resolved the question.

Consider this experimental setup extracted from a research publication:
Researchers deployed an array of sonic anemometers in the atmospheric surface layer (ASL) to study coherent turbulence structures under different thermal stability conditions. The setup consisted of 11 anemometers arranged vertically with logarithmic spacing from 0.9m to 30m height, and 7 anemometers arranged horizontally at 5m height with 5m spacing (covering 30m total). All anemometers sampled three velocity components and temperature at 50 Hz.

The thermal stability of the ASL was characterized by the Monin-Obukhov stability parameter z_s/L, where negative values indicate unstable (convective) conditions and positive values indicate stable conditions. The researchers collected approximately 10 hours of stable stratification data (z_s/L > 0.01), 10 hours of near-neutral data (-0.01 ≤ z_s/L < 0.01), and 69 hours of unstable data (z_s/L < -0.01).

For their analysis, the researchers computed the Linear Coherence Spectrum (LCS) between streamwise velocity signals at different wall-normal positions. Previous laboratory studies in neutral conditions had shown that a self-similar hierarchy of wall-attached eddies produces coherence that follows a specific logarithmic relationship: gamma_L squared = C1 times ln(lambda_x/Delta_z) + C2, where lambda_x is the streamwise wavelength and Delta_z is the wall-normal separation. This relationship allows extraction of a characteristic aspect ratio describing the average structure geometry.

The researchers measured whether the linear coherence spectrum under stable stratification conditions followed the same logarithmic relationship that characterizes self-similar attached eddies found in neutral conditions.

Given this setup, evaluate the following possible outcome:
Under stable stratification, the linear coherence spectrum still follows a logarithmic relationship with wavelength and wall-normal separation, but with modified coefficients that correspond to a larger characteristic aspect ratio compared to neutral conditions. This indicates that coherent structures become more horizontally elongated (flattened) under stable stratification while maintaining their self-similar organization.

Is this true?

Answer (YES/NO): NO